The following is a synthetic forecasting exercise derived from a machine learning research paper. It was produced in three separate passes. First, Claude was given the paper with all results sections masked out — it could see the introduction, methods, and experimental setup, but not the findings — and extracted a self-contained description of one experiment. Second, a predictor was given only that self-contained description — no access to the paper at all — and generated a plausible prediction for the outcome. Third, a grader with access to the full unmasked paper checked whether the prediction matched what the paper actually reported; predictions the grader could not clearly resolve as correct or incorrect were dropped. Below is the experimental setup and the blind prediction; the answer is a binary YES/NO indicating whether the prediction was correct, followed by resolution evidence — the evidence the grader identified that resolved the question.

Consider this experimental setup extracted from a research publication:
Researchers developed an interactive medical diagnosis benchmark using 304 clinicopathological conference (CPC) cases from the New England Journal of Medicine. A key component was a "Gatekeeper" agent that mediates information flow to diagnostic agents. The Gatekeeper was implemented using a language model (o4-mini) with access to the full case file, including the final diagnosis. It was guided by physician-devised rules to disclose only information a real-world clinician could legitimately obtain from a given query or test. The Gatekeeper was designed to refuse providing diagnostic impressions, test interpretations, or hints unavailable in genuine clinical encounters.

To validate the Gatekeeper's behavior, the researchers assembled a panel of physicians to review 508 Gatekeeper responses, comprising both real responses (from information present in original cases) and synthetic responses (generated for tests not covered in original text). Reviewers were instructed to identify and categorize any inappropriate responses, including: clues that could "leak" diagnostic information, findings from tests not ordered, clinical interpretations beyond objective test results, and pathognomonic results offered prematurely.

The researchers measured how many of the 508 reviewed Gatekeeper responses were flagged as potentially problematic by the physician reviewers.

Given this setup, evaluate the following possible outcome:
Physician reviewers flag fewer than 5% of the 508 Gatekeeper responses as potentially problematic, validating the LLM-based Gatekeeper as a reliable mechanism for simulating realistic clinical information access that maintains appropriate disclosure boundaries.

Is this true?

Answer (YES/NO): YES